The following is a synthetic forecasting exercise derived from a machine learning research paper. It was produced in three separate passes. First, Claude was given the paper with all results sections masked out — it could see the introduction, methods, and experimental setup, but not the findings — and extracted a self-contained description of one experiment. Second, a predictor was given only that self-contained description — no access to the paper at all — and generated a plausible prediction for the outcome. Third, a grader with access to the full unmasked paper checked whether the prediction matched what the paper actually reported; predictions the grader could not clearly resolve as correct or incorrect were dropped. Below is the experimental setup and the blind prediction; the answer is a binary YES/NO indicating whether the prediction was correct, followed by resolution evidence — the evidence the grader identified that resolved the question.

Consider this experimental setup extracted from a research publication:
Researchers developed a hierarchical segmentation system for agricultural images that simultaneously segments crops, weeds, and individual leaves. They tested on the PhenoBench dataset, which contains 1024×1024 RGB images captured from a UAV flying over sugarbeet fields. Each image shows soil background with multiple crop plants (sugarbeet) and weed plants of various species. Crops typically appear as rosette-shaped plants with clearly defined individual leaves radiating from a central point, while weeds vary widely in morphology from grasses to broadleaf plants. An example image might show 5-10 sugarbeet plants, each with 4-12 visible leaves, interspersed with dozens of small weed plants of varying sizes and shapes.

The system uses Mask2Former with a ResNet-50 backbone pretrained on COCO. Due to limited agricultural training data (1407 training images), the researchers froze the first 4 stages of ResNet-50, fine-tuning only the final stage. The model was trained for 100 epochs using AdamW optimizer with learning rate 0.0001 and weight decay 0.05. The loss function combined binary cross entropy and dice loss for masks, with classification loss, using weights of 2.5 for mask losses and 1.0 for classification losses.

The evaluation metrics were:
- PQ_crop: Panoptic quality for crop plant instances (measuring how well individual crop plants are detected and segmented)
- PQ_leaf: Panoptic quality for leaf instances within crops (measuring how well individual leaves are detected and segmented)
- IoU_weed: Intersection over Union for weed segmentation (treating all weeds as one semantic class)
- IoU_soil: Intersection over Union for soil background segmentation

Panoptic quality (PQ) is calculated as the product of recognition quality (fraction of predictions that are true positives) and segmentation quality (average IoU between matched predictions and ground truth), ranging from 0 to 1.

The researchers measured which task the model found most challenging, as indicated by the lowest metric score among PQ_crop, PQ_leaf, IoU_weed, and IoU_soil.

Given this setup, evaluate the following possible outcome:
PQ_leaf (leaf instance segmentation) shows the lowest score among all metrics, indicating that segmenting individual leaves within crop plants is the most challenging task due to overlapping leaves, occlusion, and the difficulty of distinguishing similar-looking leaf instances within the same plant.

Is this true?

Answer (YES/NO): YES